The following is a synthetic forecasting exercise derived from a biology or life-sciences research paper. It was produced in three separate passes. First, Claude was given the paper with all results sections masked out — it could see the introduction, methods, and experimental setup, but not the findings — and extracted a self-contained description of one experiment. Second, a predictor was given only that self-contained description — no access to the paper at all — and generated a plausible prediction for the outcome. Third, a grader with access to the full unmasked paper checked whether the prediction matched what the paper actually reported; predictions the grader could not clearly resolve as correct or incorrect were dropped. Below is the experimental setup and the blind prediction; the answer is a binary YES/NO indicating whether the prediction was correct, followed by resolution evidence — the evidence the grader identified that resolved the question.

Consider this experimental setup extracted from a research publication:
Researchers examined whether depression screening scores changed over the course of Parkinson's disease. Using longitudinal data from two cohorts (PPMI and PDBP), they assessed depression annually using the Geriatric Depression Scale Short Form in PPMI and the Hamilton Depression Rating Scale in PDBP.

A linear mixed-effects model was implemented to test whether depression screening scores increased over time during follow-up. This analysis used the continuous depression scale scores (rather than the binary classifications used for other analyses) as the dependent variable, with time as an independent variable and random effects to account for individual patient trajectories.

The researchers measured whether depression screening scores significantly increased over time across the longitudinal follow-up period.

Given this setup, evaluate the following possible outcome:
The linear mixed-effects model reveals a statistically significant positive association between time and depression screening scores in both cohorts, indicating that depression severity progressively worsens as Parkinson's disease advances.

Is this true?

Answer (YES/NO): YES